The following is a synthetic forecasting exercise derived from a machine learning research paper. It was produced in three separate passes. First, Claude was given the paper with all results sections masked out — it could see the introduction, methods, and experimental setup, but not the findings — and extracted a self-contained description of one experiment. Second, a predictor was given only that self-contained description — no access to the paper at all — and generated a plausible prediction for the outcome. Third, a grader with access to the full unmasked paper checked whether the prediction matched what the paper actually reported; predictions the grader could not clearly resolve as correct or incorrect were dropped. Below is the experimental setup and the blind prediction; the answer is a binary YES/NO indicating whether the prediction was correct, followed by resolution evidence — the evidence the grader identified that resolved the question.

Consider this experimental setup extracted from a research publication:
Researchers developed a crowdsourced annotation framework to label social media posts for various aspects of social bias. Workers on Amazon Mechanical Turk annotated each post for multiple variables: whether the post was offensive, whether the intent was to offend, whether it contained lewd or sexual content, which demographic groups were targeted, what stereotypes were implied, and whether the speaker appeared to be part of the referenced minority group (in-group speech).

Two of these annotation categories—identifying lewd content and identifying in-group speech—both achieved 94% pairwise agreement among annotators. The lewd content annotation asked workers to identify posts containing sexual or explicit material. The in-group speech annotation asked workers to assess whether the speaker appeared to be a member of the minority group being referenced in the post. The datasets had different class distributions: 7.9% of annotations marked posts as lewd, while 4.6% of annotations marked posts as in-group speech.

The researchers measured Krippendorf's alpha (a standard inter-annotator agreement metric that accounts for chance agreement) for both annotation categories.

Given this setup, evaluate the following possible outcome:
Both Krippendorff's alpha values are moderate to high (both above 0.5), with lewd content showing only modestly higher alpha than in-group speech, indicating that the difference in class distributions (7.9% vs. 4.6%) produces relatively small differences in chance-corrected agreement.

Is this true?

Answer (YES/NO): NO